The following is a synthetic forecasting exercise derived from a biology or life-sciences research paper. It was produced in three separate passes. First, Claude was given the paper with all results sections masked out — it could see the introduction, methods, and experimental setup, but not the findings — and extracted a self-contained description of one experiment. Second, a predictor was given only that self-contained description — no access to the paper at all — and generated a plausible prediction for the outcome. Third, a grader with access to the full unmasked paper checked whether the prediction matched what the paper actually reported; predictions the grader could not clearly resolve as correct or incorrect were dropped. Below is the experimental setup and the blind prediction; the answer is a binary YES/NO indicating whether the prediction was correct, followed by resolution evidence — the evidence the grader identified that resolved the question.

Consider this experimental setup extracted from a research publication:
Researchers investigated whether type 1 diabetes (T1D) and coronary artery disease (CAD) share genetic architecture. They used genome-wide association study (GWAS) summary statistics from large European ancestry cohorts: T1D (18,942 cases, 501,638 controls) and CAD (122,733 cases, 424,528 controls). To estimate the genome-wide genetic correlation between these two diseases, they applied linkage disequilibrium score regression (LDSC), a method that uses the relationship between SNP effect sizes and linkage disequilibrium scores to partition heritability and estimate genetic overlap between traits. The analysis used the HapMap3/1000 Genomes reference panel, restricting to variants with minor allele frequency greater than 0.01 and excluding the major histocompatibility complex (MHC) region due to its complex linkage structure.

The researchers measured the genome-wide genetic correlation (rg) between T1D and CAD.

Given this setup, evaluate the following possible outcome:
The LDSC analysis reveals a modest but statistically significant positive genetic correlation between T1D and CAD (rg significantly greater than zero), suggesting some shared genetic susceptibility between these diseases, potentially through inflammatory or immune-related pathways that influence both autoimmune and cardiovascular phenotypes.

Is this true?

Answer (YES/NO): YES